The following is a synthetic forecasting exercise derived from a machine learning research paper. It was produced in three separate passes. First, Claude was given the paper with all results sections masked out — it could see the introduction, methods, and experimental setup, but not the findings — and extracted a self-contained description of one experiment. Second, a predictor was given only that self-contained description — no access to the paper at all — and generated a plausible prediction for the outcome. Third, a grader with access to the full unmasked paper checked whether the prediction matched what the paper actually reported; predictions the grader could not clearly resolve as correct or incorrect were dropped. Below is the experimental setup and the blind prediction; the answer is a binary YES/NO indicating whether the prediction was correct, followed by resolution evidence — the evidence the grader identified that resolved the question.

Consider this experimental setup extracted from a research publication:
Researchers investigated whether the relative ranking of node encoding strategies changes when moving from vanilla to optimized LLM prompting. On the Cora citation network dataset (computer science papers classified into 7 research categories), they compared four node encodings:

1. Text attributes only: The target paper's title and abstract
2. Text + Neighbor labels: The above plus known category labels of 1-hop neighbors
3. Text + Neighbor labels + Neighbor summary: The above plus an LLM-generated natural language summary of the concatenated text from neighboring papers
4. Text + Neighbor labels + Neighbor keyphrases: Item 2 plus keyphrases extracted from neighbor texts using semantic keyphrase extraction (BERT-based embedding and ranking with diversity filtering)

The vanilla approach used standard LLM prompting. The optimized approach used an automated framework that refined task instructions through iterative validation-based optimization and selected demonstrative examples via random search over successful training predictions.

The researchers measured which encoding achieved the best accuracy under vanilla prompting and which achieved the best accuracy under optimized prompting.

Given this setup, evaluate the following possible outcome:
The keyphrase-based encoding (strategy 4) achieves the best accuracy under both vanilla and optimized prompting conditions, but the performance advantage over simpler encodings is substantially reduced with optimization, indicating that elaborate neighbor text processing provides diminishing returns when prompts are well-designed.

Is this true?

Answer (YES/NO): NO